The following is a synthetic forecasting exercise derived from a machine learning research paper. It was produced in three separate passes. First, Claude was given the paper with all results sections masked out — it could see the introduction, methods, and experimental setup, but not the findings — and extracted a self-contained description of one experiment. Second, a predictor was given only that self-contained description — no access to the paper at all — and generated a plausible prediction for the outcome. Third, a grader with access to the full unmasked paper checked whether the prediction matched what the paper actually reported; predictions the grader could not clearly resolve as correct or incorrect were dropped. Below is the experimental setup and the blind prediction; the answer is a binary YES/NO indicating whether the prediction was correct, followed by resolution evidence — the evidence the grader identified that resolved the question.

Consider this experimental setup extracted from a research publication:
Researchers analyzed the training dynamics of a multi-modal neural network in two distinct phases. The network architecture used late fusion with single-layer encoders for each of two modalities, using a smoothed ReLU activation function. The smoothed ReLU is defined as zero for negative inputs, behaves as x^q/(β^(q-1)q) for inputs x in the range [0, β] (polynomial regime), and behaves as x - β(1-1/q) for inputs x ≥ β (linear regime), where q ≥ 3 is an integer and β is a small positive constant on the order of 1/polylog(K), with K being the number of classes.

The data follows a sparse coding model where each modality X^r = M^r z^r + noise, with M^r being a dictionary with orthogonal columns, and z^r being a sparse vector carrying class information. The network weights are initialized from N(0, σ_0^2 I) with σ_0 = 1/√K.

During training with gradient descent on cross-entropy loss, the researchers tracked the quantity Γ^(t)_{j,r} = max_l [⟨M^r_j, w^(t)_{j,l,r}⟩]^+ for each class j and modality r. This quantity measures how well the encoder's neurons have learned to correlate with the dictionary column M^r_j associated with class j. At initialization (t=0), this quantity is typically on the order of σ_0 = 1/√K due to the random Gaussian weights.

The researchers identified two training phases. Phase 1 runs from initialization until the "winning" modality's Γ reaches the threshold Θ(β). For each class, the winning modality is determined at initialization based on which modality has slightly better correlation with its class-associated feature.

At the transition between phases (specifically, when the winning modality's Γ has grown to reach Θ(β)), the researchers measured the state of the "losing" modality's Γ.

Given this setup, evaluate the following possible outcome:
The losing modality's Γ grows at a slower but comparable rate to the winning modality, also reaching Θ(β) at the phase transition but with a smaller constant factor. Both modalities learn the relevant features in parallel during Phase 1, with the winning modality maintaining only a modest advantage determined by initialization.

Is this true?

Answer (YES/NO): NO